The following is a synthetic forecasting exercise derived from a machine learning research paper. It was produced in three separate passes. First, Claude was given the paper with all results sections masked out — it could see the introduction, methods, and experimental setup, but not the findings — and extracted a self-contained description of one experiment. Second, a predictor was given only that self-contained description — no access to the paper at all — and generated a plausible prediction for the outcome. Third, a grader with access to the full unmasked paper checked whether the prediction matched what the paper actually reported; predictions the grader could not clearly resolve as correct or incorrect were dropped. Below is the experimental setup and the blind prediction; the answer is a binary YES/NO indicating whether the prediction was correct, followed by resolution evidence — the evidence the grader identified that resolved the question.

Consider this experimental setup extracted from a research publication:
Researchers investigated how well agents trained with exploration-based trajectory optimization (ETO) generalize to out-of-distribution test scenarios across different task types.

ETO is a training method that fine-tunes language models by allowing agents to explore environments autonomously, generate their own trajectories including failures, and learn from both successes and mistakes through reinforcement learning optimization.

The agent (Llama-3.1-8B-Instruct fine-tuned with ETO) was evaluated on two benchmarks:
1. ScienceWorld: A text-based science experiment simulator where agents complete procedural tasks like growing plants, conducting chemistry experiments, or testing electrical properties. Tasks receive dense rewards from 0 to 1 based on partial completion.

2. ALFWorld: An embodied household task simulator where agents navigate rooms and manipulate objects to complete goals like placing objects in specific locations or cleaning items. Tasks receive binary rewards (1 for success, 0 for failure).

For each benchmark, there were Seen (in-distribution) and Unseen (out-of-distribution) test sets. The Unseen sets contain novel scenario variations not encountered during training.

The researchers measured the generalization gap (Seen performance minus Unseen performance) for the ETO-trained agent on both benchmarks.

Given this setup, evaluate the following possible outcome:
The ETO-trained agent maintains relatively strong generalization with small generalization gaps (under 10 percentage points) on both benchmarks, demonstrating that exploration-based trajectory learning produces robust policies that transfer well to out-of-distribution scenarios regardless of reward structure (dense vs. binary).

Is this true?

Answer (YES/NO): NO